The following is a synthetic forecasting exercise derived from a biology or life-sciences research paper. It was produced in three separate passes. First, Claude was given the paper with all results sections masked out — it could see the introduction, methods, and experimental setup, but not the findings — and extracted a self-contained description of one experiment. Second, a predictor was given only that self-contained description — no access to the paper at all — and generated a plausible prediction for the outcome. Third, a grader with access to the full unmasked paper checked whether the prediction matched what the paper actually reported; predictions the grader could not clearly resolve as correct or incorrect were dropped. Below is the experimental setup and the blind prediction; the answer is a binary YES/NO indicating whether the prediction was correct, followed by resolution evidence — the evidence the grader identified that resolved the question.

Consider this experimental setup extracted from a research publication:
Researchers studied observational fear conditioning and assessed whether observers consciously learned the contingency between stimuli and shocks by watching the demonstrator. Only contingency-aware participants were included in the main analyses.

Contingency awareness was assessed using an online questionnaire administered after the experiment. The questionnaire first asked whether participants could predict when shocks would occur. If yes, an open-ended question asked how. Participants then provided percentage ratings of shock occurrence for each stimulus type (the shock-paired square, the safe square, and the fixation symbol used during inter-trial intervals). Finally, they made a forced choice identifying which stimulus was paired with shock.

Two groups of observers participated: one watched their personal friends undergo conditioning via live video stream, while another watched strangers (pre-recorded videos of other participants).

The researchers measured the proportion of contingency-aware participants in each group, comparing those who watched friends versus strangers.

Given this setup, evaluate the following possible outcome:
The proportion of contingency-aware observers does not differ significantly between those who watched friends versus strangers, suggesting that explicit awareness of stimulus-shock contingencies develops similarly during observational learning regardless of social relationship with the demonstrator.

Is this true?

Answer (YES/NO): YES